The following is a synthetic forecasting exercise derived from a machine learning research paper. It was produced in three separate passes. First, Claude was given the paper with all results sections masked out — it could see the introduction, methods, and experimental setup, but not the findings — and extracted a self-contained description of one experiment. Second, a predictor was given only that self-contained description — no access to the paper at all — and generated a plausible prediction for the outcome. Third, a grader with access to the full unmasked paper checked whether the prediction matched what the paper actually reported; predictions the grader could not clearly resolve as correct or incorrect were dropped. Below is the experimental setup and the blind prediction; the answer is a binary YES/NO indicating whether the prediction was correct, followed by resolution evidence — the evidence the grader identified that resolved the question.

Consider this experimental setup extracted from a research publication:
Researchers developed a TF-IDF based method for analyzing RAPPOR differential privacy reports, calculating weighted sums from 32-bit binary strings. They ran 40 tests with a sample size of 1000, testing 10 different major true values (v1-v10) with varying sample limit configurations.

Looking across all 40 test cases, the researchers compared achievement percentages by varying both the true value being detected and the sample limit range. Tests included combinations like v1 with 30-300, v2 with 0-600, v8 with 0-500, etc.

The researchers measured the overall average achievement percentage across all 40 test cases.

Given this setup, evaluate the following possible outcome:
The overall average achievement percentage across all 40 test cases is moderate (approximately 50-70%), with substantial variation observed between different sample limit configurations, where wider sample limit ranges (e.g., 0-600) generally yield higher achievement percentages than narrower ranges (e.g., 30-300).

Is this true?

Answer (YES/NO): NO